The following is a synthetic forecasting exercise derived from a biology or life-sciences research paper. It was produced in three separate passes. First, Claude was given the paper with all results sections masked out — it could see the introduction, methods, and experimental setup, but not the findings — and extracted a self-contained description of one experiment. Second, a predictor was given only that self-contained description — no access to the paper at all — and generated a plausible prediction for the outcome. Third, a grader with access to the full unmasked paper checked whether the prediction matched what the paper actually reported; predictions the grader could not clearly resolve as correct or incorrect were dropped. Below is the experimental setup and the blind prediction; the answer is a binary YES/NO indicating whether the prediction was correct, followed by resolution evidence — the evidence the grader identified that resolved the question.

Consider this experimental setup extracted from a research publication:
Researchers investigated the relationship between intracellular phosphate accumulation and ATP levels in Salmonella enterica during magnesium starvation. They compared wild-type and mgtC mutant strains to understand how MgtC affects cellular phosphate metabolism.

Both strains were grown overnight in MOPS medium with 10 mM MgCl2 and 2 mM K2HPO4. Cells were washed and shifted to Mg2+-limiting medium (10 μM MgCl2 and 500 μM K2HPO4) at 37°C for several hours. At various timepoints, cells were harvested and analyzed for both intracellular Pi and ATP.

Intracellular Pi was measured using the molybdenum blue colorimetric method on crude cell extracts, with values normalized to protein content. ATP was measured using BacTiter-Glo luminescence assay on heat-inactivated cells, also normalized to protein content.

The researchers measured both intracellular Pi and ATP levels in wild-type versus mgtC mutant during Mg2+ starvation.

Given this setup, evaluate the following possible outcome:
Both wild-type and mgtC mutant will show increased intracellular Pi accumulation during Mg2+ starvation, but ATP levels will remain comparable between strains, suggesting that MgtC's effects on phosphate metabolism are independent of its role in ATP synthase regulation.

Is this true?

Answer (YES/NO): NO